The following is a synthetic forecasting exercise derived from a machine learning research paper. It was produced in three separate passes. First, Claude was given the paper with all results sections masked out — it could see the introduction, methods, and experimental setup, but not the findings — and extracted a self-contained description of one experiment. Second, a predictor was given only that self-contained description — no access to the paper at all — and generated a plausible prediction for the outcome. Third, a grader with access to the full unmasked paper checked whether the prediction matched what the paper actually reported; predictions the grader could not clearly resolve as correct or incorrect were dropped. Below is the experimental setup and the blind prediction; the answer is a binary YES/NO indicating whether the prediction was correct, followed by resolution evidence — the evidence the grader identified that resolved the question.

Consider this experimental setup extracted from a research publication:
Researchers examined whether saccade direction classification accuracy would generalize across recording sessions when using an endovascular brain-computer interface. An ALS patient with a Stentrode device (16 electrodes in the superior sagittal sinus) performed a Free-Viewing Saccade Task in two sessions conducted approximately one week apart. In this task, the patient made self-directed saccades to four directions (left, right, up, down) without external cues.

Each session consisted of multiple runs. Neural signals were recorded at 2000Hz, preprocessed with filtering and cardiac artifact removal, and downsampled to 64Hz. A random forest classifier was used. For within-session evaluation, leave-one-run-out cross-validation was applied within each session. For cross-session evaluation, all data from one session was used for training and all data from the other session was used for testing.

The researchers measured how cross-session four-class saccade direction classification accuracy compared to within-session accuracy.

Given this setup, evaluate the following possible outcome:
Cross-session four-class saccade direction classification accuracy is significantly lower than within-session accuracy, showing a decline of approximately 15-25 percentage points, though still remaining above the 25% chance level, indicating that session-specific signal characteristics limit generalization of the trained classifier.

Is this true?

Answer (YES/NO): NO